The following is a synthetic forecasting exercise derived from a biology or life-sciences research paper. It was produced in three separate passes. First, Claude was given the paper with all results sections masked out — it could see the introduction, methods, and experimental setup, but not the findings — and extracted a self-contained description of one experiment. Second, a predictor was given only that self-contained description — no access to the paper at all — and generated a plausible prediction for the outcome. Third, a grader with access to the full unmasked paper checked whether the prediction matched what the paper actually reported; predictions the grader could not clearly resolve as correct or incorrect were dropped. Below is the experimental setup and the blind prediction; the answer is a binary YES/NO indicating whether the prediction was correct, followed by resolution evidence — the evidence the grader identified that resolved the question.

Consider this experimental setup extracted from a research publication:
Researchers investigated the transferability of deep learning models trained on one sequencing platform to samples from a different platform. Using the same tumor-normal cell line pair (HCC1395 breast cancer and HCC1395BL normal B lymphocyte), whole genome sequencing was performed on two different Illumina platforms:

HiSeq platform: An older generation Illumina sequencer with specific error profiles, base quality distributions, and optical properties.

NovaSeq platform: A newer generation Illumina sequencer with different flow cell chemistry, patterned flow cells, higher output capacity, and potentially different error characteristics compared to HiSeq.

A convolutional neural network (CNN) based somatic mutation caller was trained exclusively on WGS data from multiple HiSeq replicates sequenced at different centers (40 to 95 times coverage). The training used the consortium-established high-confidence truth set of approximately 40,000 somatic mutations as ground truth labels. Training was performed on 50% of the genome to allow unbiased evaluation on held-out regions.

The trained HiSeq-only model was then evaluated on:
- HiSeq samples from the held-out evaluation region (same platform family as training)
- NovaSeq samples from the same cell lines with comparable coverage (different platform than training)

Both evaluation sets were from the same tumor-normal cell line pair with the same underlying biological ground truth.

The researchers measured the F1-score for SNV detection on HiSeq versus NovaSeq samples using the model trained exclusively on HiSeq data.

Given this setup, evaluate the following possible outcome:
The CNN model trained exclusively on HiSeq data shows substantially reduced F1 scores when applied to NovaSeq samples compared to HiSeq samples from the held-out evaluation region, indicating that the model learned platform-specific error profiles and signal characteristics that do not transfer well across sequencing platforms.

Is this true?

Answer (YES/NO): NO